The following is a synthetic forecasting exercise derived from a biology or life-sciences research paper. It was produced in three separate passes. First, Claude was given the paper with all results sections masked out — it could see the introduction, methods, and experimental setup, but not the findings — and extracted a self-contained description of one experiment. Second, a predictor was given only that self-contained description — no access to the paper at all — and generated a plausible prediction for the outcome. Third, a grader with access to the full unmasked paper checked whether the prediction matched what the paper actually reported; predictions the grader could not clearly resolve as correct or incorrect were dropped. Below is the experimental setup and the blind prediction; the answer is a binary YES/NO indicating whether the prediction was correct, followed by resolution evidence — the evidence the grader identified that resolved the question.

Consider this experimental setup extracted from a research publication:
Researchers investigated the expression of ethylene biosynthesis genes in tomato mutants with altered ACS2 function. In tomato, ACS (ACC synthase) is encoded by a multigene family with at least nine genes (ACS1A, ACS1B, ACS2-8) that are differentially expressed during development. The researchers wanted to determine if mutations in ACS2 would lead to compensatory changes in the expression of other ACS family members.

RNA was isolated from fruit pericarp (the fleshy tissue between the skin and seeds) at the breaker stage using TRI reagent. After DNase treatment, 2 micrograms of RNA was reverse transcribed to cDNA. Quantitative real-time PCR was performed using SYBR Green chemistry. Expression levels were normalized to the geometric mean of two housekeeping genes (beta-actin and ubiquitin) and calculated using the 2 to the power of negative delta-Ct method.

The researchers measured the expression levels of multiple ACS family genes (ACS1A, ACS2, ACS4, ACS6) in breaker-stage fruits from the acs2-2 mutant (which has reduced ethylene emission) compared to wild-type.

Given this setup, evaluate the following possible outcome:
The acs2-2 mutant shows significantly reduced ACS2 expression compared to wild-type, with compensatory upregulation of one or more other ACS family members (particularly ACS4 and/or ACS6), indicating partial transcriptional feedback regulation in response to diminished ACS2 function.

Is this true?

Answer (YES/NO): NO